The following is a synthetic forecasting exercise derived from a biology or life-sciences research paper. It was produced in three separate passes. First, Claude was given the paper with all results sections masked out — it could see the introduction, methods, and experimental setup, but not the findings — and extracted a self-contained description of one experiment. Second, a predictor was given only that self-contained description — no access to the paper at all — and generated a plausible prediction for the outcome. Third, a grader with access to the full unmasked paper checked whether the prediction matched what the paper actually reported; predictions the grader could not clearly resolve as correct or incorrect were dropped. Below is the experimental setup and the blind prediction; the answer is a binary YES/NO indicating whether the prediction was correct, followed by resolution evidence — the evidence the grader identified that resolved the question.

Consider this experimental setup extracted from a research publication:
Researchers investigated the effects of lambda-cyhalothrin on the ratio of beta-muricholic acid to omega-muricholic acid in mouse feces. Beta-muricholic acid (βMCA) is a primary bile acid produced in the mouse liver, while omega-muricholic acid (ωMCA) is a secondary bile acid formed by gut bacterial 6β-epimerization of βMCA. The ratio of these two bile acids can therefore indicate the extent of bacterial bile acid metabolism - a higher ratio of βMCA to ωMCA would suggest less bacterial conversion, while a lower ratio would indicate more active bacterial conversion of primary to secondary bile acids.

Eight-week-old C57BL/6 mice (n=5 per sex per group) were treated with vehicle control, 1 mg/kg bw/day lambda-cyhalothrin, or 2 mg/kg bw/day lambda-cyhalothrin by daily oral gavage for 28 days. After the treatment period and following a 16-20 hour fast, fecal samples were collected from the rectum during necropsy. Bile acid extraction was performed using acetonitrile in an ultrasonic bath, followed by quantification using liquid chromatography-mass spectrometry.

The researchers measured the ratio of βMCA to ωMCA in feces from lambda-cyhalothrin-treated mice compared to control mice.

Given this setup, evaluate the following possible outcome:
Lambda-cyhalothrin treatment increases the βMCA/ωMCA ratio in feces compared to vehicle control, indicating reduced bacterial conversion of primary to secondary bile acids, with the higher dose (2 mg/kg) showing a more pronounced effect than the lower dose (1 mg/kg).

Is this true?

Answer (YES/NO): NO